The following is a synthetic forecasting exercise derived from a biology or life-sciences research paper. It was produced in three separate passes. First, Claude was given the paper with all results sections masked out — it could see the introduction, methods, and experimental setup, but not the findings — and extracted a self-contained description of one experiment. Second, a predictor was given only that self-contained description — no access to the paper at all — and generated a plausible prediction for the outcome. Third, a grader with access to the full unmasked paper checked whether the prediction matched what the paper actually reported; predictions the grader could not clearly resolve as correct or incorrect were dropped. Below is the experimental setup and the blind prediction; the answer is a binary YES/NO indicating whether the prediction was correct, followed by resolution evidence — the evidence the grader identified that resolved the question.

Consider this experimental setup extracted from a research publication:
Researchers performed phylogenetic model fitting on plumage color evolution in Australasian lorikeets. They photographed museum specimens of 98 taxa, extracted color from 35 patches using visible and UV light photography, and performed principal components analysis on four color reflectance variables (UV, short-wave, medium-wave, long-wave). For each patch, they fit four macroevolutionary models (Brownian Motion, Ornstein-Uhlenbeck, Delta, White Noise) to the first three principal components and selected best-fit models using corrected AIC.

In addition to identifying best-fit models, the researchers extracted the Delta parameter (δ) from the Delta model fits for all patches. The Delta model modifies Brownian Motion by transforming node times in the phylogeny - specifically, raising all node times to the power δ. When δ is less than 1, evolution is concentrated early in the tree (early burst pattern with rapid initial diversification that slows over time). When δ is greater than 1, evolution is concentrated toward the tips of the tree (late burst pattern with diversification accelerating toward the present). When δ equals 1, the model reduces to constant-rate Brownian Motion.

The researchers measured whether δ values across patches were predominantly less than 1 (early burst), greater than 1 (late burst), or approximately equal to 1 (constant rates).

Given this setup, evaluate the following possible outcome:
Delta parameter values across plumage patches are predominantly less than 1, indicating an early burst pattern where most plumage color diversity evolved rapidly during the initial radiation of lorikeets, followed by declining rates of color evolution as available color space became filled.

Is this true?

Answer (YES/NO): NO